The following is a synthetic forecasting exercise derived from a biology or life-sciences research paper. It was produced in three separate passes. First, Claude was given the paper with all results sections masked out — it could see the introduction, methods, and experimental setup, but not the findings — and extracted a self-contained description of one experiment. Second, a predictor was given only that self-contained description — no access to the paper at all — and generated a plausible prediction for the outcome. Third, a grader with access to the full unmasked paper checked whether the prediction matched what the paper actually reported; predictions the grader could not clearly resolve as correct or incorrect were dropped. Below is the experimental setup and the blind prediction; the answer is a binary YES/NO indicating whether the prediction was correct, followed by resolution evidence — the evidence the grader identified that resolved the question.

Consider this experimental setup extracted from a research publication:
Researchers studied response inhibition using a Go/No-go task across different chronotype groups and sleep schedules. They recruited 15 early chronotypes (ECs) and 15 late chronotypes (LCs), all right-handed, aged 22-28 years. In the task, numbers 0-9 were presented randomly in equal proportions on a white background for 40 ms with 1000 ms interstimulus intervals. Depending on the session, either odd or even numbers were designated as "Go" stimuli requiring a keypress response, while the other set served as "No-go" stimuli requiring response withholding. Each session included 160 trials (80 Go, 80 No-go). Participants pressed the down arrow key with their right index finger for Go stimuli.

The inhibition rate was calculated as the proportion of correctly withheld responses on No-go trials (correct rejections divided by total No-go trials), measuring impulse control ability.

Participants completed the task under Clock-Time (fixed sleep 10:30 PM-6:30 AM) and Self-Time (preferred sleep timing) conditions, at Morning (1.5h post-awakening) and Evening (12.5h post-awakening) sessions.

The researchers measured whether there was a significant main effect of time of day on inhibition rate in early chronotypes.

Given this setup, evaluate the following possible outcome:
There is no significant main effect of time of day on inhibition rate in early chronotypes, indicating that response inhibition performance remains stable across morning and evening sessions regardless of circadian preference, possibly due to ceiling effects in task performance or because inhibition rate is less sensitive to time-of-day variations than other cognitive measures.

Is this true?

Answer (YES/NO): YES